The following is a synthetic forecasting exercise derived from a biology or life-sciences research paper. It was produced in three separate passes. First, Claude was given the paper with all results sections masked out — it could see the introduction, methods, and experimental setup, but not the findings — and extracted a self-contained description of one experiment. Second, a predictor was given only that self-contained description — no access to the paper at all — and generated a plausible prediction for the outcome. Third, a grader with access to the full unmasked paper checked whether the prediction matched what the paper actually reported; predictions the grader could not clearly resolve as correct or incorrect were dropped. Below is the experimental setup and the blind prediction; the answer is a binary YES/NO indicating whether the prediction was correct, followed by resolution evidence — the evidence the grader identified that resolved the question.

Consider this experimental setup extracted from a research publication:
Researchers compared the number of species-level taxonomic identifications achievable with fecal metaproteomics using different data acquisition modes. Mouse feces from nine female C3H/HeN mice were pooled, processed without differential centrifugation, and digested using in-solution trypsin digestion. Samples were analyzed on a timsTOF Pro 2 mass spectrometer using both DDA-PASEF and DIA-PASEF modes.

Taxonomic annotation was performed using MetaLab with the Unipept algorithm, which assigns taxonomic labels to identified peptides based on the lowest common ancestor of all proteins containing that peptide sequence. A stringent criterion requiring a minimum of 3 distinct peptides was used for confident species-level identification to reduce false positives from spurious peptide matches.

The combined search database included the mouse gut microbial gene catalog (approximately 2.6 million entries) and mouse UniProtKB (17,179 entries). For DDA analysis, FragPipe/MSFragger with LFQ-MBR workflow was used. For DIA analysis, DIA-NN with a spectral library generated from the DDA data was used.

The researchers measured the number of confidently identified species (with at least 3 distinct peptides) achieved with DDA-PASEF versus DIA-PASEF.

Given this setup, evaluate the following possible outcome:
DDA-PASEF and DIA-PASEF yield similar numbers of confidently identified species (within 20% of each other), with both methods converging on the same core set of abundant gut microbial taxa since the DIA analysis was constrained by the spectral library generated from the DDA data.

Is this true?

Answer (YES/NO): YES